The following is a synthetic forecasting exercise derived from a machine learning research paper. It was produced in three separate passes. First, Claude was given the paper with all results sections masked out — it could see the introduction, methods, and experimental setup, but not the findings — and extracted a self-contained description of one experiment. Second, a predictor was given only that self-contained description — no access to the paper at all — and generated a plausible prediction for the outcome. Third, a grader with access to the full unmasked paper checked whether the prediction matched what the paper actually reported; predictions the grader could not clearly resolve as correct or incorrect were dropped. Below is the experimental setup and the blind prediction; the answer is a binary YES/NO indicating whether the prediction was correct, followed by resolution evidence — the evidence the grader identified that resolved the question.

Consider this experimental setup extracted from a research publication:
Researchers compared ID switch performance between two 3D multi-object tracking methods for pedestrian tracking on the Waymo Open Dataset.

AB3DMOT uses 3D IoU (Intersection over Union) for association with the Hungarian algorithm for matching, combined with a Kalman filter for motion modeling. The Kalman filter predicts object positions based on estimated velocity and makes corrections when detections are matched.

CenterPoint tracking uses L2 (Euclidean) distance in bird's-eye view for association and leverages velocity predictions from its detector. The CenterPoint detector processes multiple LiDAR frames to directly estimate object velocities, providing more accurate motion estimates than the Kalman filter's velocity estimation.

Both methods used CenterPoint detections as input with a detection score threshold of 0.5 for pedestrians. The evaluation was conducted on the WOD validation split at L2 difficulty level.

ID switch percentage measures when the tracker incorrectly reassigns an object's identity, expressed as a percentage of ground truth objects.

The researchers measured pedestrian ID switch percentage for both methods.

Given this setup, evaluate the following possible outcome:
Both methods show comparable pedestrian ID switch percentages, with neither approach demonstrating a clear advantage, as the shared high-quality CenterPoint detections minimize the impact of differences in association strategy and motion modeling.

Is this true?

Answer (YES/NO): NO